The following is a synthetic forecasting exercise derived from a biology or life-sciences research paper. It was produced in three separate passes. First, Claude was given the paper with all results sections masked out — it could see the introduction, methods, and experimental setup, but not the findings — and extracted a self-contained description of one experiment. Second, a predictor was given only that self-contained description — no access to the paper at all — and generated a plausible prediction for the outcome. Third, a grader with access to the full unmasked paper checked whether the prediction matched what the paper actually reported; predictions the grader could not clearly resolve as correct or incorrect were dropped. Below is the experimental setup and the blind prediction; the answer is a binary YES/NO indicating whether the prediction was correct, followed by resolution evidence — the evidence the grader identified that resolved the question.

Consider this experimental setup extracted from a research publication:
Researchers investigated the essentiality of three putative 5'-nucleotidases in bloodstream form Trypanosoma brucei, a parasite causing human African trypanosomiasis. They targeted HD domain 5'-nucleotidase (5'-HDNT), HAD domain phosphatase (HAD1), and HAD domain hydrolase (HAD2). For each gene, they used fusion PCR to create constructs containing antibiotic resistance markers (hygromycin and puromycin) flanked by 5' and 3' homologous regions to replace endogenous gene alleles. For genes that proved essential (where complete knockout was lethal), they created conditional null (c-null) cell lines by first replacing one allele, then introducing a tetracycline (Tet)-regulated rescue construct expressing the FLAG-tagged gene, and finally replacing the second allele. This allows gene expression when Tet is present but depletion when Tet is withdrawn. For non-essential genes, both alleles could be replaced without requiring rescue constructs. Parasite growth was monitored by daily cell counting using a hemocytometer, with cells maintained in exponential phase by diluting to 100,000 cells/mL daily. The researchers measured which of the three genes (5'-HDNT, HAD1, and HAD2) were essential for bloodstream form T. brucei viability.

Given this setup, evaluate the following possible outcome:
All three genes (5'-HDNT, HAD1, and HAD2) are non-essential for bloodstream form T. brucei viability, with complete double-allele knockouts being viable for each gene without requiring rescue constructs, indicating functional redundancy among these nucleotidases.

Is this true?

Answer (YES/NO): NO